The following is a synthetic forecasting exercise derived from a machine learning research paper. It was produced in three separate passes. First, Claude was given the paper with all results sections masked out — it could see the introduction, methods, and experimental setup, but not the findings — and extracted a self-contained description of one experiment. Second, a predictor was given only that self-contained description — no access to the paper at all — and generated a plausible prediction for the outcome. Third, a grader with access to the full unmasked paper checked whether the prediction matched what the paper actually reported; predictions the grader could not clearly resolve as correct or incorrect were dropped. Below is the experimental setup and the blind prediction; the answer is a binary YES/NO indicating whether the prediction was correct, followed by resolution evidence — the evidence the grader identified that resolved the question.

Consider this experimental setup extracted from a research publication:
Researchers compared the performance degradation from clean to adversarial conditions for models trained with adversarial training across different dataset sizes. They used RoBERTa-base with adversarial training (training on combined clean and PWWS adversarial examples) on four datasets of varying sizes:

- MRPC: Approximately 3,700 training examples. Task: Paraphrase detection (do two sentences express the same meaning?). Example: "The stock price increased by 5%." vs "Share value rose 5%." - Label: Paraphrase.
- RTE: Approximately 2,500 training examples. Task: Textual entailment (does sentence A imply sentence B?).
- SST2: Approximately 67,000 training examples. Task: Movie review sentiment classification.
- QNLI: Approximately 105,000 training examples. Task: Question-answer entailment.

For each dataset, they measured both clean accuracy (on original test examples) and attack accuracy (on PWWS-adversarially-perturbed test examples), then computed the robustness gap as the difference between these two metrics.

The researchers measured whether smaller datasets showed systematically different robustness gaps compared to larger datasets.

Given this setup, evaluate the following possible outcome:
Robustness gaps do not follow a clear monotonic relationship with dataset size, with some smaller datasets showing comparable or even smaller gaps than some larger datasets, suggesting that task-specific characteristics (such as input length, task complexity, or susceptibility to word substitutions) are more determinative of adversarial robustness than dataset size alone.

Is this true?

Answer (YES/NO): YES